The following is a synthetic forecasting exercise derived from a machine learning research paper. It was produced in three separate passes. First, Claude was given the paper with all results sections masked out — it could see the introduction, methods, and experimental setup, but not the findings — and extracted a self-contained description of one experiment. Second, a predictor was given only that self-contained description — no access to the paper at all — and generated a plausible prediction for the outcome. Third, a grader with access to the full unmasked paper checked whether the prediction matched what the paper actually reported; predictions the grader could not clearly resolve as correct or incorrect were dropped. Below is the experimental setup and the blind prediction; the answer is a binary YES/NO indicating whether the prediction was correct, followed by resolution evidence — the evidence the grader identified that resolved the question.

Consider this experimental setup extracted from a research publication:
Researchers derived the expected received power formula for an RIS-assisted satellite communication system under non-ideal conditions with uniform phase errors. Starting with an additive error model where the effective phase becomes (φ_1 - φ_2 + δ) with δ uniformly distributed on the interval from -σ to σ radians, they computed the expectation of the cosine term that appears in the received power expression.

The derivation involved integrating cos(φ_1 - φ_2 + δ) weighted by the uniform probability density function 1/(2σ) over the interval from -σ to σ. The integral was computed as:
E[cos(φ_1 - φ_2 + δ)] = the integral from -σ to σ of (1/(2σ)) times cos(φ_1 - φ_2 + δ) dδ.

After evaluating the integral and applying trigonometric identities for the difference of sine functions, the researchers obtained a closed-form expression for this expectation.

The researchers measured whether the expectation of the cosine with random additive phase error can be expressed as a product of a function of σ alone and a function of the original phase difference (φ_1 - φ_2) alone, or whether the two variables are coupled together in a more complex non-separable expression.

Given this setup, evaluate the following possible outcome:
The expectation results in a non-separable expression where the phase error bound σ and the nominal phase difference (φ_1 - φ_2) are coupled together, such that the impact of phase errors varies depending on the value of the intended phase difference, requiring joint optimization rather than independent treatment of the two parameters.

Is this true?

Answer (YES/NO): NO